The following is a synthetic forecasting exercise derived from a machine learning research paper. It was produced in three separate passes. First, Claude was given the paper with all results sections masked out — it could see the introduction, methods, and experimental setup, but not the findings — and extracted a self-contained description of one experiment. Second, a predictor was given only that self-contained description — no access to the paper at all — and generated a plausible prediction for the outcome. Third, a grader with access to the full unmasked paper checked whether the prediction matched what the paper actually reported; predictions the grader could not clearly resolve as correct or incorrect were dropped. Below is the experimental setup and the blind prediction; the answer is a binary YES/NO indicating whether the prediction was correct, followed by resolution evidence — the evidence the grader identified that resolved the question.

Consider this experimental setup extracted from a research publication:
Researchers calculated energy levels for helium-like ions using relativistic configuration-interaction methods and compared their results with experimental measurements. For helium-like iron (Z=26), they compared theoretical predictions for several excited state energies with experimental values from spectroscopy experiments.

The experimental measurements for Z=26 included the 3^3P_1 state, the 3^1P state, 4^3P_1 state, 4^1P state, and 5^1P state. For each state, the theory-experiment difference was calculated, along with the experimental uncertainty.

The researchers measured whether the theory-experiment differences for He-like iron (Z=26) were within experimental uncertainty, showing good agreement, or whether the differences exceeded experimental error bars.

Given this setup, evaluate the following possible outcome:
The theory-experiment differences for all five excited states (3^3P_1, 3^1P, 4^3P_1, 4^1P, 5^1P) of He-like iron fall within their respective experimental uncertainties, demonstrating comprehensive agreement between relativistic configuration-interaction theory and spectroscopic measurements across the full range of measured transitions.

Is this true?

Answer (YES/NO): NO